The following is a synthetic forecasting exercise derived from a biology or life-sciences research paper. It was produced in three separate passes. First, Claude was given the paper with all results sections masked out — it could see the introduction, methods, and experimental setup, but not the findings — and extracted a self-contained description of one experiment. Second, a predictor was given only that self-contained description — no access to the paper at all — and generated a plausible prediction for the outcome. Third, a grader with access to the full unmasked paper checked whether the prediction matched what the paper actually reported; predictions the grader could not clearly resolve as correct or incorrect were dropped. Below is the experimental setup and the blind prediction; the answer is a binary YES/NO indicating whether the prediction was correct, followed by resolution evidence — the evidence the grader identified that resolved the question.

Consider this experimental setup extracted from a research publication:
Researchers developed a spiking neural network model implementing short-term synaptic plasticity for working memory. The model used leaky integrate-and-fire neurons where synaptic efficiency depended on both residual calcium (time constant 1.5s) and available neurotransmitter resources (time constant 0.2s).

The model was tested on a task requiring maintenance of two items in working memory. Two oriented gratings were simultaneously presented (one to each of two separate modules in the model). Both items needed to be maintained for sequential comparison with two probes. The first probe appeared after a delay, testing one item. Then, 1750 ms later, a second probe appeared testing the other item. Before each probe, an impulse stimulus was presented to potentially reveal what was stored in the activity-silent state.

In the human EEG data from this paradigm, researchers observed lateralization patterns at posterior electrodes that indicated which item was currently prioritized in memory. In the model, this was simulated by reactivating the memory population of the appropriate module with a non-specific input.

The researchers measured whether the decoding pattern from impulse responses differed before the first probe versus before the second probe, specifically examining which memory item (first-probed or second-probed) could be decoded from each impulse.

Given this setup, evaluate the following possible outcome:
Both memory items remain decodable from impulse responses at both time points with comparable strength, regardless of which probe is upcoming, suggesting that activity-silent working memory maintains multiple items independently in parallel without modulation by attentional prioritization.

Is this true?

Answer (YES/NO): NO